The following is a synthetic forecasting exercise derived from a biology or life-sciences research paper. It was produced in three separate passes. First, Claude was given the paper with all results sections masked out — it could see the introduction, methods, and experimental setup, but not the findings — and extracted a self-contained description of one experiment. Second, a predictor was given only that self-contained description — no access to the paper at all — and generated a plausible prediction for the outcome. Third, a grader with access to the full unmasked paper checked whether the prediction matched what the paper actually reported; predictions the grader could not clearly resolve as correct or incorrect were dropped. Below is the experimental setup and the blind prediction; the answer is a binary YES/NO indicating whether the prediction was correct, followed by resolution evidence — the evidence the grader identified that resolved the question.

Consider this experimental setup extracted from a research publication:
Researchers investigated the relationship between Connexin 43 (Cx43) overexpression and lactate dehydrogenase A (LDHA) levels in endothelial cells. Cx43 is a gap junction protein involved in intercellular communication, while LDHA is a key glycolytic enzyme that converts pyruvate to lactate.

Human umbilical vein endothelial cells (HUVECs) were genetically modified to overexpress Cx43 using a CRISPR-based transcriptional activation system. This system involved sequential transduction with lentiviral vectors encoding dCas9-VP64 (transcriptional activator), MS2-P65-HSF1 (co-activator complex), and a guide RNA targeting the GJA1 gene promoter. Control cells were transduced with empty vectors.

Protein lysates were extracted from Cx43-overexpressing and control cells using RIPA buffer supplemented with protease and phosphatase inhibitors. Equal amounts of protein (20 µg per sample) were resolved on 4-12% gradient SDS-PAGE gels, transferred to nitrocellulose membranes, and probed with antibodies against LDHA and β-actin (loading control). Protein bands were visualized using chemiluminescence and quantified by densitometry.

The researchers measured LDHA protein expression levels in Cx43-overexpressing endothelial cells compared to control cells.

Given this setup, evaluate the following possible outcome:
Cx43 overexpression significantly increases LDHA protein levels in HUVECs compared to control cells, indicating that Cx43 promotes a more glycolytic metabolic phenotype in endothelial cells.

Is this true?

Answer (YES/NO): YES